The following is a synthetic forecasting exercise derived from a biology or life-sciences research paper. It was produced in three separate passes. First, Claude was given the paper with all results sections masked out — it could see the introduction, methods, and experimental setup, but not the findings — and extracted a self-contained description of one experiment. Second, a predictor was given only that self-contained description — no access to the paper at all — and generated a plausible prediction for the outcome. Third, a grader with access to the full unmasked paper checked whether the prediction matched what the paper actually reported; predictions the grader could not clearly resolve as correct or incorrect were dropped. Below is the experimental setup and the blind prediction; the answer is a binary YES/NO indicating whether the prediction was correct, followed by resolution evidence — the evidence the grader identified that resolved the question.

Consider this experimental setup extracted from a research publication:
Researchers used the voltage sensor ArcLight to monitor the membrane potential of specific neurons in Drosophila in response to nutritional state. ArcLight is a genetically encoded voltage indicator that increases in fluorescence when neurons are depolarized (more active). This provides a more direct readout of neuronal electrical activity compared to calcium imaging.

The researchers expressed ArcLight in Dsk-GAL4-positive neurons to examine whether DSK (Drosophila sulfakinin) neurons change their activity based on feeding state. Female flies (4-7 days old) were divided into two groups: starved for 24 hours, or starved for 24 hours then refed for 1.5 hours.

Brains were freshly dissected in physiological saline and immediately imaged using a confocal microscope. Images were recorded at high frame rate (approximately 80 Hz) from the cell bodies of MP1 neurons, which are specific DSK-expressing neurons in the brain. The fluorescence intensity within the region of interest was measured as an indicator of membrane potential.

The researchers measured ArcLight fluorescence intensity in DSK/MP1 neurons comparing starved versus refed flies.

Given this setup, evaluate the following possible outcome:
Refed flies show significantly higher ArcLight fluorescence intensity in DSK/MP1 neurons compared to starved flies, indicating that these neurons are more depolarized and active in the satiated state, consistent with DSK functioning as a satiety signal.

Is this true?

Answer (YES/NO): YES